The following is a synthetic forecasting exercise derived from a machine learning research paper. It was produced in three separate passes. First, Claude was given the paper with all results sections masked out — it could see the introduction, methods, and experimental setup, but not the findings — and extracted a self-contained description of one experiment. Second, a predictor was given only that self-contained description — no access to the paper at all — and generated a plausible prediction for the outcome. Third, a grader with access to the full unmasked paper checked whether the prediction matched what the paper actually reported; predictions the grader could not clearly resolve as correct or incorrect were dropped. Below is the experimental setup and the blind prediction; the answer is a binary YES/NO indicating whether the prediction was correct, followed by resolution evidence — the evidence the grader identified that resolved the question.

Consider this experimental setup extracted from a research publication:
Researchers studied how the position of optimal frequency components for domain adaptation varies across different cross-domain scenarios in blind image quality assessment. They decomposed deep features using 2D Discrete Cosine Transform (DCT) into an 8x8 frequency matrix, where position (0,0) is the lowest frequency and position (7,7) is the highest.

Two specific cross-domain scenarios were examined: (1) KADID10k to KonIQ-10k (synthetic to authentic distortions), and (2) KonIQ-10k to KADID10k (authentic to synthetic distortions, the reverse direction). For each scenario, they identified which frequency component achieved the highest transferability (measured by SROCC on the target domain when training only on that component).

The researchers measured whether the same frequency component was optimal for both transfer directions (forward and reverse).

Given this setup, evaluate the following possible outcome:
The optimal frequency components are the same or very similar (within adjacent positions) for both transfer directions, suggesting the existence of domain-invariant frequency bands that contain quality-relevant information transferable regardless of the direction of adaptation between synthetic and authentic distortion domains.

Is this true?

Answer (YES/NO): NO